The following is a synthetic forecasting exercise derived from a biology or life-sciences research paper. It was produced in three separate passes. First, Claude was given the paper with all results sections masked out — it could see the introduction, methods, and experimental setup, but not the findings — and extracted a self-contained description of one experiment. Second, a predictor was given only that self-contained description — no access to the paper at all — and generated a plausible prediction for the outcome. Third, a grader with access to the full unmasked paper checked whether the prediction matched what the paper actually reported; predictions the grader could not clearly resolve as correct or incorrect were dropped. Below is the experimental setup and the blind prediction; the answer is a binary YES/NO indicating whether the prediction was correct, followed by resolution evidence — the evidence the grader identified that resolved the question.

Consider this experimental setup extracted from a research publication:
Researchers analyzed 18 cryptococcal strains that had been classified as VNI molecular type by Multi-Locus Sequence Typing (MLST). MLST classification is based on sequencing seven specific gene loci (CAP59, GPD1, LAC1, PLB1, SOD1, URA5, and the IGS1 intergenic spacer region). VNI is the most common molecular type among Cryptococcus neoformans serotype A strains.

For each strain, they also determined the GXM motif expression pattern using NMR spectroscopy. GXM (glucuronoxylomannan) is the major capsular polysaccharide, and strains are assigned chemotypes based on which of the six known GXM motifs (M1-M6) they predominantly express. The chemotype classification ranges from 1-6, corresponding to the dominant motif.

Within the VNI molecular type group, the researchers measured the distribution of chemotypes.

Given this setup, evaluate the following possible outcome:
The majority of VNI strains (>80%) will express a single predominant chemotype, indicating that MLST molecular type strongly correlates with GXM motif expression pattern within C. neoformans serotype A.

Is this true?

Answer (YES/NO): NO